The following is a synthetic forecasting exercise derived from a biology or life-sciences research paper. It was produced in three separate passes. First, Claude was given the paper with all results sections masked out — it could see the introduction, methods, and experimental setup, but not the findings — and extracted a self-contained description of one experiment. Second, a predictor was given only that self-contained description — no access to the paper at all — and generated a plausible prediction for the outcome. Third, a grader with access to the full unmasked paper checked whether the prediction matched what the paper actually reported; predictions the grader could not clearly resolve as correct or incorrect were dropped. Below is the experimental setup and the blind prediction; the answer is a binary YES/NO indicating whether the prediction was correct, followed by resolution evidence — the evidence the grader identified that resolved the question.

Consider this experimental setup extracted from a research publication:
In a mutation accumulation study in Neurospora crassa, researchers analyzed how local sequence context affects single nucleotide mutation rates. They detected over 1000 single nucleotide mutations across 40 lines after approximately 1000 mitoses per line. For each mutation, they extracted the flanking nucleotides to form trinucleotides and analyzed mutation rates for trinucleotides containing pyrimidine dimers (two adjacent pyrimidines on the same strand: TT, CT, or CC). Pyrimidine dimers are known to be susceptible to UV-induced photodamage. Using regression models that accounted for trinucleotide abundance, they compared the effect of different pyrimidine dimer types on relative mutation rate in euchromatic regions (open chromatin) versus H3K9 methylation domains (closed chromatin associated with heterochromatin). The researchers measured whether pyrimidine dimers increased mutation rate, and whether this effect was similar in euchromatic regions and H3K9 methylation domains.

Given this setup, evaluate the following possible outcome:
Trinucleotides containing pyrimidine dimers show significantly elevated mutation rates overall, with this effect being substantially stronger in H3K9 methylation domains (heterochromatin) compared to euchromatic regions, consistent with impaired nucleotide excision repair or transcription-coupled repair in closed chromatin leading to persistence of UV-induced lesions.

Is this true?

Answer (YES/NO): NO